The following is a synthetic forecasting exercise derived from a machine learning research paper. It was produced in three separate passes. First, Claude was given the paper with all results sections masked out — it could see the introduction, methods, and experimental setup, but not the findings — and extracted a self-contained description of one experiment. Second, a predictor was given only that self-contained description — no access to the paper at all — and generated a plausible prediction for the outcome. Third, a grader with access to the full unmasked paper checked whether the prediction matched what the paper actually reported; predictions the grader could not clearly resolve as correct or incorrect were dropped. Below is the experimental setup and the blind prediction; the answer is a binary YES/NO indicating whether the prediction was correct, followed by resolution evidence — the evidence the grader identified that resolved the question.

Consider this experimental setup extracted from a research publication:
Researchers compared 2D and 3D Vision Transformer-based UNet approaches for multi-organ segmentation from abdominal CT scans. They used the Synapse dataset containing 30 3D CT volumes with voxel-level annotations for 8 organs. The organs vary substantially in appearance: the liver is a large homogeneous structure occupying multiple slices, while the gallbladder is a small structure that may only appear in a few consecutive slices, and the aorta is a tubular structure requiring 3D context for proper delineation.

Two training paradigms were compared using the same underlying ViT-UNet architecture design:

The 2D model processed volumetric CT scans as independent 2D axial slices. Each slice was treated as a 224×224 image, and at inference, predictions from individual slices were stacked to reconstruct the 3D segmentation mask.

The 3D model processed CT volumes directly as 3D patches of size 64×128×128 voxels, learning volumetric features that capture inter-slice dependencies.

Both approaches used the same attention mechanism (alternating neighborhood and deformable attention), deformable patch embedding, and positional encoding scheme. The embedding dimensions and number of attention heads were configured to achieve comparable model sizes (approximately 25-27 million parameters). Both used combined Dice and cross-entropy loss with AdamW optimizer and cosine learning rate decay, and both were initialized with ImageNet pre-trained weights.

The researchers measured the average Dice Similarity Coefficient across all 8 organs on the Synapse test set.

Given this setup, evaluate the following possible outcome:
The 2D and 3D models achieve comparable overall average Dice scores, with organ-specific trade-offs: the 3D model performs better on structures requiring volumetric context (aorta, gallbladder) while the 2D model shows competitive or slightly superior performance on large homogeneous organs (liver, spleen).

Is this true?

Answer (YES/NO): NO